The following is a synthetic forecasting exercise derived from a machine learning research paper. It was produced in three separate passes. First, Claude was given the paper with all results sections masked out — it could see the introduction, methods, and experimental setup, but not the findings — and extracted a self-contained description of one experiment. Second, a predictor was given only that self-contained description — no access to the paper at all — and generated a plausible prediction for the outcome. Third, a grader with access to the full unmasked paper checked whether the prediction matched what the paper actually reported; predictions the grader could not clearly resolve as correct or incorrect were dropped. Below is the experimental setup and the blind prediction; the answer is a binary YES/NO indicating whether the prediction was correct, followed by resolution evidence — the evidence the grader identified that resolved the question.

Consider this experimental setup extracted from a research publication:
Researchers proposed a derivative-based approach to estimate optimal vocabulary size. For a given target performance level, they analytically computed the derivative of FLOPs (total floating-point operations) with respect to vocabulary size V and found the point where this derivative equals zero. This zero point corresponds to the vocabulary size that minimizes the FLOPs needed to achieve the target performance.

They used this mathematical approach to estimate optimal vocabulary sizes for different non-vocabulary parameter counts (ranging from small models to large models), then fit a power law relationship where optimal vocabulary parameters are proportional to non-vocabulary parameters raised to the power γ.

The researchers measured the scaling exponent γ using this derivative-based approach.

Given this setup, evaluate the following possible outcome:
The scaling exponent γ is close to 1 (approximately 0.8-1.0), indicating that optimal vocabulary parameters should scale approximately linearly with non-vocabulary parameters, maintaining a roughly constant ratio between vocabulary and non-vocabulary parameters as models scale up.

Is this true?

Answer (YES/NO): NO